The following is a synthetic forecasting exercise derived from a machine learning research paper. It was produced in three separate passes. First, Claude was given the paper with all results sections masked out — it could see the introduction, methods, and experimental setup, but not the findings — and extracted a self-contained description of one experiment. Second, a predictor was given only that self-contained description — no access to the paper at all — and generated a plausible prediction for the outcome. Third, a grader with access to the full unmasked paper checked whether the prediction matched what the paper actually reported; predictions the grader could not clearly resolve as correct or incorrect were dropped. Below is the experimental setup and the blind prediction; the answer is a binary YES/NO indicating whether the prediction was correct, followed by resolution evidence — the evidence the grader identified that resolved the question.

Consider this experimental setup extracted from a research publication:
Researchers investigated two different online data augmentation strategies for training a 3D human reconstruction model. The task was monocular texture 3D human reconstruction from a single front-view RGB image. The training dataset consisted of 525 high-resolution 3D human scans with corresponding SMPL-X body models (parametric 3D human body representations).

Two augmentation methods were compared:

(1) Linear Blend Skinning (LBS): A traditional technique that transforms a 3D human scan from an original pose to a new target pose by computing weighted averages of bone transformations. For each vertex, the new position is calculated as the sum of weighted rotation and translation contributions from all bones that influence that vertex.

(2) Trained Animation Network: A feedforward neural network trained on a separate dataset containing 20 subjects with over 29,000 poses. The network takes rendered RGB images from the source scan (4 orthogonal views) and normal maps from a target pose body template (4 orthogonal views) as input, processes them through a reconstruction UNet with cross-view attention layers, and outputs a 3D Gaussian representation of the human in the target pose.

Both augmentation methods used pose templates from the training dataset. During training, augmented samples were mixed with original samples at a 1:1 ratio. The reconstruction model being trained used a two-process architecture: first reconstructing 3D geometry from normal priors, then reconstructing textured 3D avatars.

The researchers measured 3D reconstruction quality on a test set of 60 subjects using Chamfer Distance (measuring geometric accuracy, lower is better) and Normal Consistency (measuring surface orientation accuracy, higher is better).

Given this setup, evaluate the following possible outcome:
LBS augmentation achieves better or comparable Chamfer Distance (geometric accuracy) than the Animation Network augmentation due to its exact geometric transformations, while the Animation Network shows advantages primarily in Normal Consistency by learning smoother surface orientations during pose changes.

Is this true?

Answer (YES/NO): NO